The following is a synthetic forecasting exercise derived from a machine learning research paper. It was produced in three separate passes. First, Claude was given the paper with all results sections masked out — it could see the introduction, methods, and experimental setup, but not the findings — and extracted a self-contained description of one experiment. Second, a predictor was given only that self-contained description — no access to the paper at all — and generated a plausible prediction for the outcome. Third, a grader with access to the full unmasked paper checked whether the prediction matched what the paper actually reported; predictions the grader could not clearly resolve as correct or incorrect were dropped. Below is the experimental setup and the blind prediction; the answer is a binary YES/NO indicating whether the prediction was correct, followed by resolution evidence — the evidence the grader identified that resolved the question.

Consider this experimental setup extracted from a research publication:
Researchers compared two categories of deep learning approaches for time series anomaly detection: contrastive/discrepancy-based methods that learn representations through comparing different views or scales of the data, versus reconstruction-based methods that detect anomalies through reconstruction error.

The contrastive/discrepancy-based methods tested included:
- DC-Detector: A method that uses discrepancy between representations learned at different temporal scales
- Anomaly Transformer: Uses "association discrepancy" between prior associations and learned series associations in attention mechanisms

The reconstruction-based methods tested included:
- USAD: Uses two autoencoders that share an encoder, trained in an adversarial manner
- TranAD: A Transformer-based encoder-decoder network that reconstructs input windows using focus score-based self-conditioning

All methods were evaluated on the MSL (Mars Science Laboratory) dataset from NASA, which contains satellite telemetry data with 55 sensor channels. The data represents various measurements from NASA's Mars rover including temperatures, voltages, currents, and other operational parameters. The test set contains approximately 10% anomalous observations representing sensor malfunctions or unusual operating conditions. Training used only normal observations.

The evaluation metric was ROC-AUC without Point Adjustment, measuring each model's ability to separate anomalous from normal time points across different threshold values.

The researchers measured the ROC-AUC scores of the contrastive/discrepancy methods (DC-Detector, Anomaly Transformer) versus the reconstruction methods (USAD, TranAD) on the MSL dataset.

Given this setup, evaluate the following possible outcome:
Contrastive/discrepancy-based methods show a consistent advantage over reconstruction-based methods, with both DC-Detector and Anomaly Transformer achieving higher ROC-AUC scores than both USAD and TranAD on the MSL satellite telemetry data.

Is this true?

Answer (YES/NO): NO